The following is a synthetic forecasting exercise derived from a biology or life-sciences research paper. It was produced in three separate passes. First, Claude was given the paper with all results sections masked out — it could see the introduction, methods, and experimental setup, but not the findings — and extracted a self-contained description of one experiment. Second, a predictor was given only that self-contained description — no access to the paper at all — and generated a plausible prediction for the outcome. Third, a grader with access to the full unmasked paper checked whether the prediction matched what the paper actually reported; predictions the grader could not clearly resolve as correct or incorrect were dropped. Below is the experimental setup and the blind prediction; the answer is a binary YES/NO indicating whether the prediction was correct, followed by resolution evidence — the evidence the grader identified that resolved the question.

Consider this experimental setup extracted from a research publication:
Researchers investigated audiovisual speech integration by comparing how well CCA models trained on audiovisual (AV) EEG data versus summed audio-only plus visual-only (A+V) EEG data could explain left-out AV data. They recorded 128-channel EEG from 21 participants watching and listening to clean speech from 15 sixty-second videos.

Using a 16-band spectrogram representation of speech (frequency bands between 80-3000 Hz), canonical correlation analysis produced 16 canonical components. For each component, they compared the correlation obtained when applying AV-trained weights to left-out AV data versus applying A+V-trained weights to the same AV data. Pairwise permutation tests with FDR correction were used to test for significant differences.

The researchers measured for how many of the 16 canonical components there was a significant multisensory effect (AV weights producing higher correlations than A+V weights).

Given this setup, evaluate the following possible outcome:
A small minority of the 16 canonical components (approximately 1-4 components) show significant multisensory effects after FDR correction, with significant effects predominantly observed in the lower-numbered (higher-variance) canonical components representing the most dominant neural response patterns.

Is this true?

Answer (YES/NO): NO